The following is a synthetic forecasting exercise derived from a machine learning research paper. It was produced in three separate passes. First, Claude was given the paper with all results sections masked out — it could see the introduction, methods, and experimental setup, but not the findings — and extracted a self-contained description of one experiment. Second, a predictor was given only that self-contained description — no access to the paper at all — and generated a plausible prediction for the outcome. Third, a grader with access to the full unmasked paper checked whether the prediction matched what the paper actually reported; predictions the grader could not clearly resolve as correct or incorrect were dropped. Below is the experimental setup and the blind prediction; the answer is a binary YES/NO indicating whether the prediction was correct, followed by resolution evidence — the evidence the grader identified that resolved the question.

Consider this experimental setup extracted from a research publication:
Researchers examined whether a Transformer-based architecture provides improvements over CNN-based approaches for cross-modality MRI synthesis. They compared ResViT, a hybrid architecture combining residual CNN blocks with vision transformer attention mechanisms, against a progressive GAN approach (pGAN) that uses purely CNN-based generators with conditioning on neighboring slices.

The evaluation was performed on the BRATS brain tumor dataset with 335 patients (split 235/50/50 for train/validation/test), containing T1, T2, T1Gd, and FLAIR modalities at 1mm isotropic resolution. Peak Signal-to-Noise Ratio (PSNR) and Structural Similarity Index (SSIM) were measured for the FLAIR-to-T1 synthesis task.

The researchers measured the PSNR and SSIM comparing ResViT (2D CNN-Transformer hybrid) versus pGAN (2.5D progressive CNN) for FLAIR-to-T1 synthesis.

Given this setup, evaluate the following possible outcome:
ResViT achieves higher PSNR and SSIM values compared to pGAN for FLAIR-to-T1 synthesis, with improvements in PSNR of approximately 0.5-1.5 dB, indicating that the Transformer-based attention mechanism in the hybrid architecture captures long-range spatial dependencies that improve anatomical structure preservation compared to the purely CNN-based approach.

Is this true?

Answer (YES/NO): NO